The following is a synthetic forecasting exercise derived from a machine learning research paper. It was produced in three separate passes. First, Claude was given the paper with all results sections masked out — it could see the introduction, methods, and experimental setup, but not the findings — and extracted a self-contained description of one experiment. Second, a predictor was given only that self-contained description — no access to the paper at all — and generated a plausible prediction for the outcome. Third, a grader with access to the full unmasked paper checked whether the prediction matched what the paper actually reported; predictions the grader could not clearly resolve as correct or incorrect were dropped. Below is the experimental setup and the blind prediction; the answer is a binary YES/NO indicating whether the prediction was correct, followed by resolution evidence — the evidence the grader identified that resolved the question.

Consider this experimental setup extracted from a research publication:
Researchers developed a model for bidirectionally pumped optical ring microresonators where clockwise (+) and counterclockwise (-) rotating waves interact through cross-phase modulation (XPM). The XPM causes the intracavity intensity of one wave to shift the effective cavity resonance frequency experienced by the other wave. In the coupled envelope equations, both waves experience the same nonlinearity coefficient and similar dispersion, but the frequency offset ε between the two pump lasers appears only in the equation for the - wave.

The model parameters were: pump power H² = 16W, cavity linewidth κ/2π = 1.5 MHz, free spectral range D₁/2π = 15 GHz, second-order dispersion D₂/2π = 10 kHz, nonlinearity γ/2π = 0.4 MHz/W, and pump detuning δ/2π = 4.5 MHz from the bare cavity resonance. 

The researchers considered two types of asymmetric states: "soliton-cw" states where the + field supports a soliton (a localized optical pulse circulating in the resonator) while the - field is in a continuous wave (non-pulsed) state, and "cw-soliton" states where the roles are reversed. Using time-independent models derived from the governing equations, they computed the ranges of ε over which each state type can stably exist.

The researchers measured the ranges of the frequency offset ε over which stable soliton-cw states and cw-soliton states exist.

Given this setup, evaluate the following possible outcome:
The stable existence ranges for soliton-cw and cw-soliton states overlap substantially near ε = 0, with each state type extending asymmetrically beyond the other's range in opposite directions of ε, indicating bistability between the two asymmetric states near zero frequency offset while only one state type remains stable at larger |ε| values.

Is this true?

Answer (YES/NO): NO